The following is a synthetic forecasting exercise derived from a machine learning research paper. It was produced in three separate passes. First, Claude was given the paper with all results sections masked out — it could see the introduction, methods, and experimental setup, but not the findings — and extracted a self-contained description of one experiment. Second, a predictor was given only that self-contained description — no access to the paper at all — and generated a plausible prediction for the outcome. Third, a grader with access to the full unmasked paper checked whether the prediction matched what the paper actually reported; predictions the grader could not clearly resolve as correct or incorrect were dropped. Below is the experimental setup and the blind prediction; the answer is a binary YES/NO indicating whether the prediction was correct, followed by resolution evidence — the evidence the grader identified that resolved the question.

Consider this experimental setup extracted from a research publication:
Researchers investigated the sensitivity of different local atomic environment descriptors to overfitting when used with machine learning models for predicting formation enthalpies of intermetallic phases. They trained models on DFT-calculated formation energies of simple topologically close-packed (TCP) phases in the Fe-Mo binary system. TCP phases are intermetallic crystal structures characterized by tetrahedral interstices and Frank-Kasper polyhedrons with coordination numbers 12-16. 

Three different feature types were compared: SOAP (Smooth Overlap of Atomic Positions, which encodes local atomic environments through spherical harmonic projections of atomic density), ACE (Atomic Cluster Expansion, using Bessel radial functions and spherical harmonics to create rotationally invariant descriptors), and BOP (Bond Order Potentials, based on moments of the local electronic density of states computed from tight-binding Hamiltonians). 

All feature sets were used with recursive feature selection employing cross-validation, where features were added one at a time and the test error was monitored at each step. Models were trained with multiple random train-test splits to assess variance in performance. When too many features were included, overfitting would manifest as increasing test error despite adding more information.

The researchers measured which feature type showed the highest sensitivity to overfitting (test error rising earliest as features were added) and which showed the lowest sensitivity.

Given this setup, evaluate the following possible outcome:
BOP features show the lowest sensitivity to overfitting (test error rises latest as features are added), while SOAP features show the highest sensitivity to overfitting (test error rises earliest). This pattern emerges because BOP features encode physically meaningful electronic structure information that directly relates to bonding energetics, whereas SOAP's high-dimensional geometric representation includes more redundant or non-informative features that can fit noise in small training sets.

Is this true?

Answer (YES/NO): NO